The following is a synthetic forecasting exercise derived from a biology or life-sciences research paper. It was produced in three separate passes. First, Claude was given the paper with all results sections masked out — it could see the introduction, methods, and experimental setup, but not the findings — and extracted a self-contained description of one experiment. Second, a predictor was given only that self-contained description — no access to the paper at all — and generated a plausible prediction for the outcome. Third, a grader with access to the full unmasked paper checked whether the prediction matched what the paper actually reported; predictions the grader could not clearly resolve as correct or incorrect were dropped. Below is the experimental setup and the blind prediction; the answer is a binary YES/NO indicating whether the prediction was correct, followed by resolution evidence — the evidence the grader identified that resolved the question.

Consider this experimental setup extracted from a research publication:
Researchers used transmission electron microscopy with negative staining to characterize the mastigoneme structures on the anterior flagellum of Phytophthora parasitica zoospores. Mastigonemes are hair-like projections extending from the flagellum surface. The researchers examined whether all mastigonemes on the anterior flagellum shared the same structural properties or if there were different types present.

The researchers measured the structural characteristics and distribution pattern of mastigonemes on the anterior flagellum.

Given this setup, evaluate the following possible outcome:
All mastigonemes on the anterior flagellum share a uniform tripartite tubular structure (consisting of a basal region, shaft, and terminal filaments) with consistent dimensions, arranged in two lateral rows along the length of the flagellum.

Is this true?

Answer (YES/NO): NO